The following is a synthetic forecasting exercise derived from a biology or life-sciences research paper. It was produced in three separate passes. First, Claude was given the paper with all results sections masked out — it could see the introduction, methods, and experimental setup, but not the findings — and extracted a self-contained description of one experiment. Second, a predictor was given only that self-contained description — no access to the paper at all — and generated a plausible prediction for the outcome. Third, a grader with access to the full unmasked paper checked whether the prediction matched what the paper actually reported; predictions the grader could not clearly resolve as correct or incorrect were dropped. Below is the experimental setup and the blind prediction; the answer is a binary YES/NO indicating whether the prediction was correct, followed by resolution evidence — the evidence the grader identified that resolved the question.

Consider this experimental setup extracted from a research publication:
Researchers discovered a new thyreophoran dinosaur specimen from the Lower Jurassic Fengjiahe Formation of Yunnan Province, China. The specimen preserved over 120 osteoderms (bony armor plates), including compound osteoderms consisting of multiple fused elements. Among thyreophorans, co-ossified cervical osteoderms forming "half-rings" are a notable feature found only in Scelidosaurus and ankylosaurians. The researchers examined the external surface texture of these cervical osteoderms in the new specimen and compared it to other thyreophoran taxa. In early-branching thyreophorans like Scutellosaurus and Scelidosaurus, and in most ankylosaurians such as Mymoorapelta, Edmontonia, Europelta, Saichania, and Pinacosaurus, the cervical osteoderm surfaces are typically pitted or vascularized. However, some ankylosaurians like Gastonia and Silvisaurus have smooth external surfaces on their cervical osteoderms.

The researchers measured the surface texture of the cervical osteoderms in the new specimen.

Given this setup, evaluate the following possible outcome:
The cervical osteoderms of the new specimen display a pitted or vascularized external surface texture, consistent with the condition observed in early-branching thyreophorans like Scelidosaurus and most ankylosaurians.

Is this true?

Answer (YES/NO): NO